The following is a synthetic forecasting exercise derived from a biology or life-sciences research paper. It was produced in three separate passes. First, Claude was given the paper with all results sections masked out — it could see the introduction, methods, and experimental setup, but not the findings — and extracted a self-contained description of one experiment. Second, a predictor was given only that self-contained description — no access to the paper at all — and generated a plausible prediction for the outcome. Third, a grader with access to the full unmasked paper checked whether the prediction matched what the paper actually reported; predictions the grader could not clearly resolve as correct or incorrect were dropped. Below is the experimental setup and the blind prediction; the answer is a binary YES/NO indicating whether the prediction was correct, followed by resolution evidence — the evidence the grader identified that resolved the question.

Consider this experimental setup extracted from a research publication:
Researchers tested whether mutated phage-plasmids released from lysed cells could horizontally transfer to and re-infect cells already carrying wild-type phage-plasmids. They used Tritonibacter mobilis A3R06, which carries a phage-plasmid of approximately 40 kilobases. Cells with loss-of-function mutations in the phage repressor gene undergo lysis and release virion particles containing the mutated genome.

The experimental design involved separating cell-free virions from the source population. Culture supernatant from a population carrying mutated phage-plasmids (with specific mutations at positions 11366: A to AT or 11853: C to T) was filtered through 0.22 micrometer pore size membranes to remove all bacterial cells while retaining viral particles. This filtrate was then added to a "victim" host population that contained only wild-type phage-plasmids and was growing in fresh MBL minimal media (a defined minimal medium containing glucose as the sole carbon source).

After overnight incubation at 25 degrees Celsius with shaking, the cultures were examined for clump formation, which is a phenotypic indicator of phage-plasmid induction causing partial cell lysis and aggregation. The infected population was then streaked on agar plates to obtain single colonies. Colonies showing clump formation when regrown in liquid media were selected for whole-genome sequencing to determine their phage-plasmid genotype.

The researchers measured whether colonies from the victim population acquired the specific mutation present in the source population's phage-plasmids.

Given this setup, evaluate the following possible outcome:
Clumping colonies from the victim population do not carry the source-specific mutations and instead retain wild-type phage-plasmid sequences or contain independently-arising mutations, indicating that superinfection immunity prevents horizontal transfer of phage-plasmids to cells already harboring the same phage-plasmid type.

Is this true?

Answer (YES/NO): NO